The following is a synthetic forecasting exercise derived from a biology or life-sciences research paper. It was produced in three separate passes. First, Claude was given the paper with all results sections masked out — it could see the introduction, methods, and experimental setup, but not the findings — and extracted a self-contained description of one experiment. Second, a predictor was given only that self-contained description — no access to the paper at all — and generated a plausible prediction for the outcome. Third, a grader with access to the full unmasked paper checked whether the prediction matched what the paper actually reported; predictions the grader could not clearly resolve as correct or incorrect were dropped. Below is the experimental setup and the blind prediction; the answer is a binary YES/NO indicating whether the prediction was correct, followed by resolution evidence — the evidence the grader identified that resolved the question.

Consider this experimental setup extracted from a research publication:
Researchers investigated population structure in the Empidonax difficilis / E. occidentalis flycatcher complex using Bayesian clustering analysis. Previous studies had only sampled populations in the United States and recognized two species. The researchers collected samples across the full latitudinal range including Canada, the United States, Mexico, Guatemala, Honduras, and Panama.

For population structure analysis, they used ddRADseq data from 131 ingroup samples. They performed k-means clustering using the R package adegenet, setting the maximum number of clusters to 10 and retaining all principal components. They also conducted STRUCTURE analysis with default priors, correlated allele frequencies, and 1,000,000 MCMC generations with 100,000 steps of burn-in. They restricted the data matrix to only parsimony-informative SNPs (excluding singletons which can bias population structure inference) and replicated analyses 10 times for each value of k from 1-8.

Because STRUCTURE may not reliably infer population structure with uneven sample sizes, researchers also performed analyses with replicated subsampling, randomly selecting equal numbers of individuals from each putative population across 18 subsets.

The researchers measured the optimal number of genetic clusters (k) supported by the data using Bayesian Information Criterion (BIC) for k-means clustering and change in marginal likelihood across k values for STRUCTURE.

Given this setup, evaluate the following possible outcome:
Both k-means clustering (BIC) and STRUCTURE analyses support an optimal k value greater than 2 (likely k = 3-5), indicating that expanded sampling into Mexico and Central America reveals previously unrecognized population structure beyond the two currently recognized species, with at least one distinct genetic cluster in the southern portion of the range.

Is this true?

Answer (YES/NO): YES